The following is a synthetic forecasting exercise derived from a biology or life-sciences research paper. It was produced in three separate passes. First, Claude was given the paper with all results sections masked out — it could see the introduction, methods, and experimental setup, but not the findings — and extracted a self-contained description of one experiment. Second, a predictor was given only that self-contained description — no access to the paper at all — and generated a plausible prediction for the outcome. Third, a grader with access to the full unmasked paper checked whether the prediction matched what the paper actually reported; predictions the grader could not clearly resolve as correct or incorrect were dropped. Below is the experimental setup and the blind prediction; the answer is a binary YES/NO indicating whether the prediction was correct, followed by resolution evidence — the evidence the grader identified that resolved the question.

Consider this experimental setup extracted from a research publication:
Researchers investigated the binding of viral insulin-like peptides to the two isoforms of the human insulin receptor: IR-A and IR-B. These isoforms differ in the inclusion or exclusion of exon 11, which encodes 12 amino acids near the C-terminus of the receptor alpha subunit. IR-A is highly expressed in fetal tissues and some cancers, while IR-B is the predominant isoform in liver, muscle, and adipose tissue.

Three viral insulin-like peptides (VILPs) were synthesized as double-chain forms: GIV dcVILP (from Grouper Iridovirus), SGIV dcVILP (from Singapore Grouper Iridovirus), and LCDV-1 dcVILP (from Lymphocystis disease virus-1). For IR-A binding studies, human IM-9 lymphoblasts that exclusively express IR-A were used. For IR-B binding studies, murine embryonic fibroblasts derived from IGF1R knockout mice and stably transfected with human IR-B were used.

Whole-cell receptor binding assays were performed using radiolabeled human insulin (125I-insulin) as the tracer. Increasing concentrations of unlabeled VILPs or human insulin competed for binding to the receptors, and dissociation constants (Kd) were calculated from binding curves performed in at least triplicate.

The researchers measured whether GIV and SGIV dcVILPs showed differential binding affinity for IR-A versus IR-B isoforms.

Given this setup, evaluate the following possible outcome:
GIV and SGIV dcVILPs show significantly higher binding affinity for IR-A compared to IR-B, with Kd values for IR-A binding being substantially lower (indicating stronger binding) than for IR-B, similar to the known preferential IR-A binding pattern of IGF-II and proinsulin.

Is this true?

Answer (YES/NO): YES